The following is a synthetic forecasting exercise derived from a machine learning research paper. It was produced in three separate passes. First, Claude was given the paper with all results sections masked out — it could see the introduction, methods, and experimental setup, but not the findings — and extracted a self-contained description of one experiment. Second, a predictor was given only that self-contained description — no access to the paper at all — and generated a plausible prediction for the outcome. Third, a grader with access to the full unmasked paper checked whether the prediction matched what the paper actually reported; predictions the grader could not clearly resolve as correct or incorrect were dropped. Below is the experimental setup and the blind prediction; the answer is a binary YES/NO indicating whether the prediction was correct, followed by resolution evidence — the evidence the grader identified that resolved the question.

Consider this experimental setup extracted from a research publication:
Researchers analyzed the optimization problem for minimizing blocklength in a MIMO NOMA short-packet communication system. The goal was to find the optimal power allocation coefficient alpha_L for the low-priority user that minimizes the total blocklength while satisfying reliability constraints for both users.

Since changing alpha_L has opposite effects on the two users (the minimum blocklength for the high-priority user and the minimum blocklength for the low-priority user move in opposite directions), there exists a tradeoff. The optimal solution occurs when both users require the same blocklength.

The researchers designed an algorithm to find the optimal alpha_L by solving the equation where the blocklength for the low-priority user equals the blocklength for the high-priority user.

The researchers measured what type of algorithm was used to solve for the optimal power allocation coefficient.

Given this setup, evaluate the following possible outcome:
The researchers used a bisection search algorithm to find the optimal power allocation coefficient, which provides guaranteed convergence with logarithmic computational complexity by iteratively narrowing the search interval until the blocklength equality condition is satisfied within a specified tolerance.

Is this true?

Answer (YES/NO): YES